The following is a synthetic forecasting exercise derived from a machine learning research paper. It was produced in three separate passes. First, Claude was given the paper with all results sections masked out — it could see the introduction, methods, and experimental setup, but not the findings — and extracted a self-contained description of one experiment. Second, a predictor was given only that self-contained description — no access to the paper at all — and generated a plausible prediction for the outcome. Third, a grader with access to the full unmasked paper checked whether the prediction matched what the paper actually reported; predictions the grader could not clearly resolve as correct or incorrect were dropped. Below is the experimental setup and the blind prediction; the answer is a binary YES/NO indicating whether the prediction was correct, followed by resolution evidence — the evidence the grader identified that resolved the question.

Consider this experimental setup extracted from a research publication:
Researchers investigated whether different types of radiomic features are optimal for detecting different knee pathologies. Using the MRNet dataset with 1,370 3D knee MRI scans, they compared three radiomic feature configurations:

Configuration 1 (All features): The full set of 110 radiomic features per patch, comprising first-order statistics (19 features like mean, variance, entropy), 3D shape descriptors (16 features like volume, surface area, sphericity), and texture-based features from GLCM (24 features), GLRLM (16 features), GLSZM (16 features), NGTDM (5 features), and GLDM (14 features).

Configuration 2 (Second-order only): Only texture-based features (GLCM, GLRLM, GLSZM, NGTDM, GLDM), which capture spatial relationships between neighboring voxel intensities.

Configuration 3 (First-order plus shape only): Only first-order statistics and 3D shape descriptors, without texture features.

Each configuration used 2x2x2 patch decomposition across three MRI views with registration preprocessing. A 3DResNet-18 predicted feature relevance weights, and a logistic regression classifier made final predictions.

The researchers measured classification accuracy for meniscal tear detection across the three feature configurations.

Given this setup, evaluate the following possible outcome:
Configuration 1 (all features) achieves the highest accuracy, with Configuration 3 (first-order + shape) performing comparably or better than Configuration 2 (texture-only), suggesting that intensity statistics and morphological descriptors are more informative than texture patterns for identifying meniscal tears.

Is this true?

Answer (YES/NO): NO